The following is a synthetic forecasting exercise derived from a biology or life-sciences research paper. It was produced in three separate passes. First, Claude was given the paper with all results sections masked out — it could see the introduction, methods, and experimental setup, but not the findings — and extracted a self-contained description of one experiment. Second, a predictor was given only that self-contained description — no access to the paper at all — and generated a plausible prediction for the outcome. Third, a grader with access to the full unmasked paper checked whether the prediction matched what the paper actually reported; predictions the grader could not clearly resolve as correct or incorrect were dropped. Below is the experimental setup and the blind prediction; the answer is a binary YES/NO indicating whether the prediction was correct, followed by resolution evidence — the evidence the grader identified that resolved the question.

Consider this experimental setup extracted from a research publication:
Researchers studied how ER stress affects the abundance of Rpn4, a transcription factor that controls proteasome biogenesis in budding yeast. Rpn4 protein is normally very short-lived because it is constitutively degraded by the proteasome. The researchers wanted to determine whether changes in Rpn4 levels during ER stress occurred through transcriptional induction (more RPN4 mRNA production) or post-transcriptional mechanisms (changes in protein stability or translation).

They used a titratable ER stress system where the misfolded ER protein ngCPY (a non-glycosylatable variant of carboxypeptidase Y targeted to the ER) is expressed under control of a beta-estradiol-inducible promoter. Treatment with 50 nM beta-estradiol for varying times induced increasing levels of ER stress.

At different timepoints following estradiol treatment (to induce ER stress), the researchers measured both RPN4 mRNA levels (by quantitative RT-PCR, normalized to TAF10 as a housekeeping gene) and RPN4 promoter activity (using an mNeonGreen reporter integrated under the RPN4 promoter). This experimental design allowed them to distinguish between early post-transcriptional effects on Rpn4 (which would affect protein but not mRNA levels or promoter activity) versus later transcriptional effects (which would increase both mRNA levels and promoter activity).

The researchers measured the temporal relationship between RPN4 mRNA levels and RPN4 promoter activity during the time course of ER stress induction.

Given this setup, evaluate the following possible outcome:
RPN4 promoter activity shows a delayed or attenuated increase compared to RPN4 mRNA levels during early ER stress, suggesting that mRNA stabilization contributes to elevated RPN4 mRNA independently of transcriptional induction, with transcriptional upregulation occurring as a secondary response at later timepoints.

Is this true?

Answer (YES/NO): NO